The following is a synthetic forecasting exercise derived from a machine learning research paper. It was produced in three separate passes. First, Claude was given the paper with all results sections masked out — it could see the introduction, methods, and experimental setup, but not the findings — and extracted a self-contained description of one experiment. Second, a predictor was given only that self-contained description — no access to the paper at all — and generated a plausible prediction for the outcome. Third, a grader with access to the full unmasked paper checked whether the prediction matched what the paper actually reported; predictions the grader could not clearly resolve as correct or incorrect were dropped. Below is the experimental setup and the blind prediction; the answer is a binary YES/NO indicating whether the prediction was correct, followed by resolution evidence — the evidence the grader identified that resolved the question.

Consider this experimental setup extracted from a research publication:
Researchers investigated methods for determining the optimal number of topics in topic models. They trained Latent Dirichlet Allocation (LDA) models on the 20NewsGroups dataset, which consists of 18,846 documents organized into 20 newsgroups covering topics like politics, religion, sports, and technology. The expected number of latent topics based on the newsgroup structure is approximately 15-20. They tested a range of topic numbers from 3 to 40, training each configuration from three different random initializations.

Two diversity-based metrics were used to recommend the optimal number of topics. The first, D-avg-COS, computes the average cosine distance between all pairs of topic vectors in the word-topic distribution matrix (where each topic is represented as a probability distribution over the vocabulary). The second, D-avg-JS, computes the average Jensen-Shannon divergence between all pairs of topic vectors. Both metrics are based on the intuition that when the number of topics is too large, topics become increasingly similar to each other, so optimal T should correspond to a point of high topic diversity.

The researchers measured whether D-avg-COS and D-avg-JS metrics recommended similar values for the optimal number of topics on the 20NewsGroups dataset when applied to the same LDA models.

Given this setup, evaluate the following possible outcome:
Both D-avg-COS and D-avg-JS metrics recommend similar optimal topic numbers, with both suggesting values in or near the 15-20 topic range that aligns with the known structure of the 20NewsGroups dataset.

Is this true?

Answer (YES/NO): NO